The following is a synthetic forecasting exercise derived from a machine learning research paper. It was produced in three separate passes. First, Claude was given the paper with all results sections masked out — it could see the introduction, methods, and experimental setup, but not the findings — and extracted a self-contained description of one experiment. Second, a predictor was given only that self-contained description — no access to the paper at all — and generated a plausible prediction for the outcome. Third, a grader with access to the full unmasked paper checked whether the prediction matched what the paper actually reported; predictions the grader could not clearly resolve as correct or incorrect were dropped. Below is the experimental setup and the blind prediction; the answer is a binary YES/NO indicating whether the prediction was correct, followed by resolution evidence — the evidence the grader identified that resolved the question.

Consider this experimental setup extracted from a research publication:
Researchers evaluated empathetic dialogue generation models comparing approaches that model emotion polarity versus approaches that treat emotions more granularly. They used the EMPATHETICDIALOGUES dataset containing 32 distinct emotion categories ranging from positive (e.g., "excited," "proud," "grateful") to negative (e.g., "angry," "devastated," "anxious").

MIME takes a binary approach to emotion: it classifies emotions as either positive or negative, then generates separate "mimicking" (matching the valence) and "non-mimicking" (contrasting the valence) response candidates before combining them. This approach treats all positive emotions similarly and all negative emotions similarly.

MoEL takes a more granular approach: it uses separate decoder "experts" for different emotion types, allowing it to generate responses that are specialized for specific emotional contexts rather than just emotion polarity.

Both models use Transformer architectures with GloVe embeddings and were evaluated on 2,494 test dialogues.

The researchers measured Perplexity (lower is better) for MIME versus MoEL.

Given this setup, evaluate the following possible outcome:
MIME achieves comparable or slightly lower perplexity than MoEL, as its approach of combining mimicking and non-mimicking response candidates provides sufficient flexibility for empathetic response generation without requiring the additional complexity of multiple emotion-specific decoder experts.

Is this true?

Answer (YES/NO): YES